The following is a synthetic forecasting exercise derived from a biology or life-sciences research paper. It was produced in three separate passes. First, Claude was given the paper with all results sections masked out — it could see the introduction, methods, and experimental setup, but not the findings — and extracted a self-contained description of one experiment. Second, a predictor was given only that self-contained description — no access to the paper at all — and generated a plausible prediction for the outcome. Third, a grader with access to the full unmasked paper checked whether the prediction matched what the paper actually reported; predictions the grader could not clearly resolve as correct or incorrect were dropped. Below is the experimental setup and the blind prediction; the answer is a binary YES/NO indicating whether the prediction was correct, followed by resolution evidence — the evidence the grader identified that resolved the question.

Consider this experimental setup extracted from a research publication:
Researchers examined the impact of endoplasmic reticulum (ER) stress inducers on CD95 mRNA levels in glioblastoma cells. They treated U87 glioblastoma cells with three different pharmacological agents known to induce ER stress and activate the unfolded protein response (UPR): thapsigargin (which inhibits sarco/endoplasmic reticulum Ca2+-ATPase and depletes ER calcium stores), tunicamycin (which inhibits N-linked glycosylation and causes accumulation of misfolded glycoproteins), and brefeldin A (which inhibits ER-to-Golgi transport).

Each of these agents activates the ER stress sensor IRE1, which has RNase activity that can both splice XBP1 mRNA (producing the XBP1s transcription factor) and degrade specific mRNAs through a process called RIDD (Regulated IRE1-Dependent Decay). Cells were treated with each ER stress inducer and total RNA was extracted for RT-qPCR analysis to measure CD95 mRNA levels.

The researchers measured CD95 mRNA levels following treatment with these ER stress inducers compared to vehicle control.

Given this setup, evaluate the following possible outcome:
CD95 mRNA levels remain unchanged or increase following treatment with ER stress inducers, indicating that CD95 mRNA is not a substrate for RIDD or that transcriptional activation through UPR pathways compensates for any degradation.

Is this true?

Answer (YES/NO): NO